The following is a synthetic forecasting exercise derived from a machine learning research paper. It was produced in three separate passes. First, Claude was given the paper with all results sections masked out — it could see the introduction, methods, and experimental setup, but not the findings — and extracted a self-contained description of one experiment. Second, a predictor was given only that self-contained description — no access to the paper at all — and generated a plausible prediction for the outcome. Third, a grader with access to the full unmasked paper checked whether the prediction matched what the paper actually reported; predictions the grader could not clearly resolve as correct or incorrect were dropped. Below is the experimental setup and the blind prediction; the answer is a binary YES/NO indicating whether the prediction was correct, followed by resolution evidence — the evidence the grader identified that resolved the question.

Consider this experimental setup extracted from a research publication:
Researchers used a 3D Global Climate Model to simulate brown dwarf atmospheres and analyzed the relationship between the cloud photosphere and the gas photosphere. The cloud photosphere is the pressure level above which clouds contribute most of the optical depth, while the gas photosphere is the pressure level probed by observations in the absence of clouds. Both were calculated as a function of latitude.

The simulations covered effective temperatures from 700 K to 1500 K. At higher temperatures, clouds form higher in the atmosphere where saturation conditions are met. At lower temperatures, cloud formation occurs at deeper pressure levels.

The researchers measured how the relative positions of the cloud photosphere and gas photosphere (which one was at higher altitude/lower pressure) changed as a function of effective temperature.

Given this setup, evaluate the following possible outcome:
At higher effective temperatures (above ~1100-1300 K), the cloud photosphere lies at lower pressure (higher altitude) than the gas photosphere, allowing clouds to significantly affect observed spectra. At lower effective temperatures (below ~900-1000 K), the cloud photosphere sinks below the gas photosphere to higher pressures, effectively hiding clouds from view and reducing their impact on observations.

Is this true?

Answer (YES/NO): YES